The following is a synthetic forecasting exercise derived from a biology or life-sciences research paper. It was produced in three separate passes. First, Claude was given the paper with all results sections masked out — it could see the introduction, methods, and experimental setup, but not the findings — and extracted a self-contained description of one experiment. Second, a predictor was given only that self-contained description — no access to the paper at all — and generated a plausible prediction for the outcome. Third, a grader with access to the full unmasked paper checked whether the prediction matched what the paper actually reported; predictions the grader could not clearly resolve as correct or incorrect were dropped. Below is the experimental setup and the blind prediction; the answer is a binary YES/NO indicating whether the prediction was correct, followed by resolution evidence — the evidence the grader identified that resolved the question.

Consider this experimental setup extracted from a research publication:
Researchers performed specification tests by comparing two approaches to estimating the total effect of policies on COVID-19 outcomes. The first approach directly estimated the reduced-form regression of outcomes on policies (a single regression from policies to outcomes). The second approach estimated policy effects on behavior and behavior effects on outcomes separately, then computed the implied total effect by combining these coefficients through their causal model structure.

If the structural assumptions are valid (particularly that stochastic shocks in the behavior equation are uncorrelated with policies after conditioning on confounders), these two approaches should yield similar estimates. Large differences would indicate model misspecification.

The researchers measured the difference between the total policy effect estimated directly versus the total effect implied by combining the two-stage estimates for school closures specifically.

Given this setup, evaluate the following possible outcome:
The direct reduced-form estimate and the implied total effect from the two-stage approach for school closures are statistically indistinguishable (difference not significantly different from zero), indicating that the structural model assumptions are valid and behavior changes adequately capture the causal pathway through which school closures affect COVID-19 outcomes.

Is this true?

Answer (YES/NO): NO